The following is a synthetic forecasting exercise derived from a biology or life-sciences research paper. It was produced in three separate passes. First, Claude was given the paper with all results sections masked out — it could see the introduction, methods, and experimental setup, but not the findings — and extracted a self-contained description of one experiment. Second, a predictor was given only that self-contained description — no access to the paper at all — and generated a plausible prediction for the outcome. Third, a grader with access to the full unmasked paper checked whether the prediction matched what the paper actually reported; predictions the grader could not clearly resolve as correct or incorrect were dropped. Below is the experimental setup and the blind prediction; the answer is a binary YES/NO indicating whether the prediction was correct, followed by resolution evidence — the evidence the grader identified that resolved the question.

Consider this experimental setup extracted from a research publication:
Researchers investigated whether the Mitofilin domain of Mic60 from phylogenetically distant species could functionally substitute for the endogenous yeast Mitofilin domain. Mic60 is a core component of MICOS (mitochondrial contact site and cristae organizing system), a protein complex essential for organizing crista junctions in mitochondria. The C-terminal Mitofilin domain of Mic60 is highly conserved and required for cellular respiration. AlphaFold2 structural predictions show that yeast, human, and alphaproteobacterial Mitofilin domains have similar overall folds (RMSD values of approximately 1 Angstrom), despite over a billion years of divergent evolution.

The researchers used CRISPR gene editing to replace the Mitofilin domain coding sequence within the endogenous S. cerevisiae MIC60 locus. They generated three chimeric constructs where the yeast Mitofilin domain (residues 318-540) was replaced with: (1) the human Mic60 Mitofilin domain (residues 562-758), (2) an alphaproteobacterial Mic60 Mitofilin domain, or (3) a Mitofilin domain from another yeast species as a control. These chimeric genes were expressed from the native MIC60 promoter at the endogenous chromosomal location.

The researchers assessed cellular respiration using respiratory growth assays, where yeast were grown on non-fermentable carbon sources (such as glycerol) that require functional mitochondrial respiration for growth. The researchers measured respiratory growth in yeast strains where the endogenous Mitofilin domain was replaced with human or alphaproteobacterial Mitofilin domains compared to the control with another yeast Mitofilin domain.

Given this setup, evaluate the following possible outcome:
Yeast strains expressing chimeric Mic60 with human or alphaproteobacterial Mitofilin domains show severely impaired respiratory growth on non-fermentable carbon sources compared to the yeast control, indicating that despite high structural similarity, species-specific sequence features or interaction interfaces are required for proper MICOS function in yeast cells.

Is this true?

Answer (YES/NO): YES